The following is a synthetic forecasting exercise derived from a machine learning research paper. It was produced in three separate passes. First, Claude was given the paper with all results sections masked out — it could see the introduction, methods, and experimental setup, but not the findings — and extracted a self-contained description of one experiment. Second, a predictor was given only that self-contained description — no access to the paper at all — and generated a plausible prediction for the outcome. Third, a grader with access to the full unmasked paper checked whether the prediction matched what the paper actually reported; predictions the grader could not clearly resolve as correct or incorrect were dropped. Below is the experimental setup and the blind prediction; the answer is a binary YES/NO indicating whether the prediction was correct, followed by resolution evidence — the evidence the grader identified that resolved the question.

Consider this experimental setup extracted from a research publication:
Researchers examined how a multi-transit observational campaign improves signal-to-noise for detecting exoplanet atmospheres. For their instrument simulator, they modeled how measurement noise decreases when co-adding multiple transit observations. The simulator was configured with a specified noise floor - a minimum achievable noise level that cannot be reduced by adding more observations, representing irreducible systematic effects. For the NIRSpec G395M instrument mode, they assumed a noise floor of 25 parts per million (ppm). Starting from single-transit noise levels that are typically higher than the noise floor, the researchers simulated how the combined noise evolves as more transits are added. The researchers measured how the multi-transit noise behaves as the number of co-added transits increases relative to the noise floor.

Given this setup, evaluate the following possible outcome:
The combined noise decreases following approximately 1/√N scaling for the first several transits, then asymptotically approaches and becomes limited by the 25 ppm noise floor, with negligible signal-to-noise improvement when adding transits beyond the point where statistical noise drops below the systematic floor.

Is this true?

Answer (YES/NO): YES